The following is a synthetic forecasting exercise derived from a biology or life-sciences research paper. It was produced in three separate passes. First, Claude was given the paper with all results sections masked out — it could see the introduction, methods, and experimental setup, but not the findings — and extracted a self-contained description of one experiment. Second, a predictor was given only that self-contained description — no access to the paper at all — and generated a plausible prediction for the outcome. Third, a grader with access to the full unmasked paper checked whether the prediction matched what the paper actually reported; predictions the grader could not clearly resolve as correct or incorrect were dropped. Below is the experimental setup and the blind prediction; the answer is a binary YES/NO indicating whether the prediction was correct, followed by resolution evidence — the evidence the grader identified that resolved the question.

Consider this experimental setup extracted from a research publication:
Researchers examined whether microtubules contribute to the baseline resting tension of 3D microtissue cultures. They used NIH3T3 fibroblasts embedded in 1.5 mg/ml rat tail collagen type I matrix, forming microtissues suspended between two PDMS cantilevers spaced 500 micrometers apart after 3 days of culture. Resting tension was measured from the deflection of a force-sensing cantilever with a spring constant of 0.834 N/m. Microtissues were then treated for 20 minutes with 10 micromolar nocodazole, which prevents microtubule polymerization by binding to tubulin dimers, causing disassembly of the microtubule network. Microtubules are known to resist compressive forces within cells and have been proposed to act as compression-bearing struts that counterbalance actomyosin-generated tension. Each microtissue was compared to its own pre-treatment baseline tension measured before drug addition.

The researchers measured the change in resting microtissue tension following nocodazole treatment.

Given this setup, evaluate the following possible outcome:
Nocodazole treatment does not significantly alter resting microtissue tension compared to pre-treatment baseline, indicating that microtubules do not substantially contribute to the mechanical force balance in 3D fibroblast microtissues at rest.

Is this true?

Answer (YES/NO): NO